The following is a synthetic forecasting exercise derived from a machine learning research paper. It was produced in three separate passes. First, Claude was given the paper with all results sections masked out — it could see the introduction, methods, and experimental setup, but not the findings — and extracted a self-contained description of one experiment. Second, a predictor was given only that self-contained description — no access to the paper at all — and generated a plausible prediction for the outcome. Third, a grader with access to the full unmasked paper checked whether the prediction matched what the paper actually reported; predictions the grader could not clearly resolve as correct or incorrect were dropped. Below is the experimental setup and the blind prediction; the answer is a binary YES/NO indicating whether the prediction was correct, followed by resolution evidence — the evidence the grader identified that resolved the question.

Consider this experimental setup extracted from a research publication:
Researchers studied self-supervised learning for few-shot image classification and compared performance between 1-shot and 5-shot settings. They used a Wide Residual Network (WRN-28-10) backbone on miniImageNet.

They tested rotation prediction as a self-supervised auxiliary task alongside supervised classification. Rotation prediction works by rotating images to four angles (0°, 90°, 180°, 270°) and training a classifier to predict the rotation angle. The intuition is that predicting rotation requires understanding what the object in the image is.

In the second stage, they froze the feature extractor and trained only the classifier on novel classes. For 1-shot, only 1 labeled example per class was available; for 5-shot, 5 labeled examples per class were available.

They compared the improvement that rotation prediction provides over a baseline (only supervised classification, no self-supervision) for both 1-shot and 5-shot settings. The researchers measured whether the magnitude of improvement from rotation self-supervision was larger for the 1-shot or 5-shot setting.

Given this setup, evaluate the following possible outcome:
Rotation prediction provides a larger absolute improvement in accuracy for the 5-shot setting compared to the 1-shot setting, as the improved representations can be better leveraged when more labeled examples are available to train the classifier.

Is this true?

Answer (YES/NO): NO